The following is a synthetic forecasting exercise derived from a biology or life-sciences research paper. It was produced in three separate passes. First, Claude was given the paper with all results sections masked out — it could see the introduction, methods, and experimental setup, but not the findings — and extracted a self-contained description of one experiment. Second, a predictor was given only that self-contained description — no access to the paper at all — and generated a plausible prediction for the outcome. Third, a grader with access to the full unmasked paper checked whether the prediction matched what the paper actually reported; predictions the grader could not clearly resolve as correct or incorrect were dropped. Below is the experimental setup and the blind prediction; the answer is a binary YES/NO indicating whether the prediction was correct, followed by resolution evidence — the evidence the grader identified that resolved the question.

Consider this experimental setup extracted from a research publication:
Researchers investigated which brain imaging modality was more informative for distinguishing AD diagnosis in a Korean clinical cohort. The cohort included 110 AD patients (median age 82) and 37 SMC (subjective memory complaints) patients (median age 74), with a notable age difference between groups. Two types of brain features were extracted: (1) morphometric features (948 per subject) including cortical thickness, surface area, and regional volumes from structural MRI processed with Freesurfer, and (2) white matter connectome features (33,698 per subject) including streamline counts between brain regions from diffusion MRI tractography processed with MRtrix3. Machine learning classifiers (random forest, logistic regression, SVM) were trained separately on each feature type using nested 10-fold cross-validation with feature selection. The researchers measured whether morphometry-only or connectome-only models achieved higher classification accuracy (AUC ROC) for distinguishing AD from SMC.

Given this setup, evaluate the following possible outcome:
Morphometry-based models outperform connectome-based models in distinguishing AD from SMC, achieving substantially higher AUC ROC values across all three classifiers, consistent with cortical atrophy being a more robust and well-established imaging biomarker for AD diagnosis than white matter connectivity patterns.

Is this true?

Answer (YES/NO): NO